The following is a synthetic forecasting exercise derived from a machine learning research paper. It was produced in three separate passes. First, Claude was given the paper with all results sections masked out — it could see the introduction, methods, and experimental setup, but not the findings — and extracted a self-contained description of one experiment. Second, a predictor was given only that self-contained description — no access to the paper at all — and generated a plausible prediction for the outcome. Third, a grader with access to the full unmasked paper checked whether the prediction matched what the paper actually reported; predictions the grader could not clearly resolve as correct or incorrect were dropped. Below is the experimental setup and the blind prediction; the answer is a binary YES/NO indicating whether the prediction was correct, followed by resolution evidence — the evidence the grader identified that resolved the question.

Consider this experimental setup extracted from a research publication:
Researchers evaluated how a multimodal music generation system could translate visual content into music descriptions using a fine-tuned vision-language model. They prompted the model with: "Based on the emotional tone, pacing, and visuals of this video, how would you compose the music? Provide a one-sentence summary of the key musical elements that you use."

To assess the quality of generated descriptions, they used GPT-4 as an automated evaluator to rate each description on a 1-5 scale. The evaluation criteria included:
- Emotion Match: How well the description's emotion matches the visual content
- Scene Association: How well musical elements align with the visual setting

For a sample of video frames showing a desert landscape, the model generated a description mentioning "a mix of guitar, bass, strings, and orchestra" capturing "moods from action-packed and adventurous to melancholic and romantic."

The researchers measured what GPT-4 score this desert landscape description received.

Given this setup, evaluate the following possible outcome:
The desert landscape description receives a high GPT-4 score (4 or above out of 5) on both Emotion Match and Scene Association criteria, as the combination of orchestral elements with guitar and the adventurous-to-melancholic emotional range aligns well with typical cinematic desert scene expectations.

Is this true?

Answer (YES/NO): NO